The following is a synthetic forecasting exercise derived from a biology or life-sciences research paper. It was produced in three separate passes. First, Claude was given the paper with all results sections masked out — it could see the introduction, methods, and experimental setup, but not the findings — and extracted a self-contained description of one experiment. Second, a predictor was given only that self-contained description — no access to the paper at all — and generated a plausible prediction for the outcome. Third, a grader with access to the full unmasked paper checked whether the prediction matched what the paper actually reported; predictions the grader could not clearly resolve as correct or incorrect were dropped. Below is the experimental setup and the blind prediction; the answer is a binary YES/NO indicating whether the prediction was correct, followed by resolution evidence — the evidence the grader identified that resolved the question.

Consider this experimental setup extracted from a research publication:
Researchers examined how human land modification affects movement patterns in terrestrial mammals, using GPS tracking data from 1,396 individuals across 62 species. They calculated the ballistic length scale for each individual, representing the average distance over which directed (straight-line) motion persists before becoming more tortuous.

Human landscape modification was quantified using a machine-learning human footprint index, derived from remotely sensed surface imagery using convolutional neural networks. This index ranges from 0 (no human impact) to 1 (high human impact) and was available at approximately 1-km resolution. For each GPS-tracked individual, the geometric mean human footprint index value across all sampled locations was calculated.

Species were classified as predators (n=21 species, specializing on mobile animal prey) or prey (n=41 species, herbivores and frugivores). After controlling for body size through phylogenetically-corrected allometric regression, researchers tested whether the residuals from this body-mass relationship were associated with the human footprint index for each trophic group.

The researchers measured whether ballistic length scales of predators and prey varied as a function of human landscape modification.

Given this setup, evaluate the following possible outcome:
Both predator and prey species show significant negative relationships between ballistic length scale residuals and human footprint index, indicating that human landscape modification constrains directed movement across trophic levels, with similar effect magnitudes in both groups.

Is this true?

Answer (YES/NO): NO